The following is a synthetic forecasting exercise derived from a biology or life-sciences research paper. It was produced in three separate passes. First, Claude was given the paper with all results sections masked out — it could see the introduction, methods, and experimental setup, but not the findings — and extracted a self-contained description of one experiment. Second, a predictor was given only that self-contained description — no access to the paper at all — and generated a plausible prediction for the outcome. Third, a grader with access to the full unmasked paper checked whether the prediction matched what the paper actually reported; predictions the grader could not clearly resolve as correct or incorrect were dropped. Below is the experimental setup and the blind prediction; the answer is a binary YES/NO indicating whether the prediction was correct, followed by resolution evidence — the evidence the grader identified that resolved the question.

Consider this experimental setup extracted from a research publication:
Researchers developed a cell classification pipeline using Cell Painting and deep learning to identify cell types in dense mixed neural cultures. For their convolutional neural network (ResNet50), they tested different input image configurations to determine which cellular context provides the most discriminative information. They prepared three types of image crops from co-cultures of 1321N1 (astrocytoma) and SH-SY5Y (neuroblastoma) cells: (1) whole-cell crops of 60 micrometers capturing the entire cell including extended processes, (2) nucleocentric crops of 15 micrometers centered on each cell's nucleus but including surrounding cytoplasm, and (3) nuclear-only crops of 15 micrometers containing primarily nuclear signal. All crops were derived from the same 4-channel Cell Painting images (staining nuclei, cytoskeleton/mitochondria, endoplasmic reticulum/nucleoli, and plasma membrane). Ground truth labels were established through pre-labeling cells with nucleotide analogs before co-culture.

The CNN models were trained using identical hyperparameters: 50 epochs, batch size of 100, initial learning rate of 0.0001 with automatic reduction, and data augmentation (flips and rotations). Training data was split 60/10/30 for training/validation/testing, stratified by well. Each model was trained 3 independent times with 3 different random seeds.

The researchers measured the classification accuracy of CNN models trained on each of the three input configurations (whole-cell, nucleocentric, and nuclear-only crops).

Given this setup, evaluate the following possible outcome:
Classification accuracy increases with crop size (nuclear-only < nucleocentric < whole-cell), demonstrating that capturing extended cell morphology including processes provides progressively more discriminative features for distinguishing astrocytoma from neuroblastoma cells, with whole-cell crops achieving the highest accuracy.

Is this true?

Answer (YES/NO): NO